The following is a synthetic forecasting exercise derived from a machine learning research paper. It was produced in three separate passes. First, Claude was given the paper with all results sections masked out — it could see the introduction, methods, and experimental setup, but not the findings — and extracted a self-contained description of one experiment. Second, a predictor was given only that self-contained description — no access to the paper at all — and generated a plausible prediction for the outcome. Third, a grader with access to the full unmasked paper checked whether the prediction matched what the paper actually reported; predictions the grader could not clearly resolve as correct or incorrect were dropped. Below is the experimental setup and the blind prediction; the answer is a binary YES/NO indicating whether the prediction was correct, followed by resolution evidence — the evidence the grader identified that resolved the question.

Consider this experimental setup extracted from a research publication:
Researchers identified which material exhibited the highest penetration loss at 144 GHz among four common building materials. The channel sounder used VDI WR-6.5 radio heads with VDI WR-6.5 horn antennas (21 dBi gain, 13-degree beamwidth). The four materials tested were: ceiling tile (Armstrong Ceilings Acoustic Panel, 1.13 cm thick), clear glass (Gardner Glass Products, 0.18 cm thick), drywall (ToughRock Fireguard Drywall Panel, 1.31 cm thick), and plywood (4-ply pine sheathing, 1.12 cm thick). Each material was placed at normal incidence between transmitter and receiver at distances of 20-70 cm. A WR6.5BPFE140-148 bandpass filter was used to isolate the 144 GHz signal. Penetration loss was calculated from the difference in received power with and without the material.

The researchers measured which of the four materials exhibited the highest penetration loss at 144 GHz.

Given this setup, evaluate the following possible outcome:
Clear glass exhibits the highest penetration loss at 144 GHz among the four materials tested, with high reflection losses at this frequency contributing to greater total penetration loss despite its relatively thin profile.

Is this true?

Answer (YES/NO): NO